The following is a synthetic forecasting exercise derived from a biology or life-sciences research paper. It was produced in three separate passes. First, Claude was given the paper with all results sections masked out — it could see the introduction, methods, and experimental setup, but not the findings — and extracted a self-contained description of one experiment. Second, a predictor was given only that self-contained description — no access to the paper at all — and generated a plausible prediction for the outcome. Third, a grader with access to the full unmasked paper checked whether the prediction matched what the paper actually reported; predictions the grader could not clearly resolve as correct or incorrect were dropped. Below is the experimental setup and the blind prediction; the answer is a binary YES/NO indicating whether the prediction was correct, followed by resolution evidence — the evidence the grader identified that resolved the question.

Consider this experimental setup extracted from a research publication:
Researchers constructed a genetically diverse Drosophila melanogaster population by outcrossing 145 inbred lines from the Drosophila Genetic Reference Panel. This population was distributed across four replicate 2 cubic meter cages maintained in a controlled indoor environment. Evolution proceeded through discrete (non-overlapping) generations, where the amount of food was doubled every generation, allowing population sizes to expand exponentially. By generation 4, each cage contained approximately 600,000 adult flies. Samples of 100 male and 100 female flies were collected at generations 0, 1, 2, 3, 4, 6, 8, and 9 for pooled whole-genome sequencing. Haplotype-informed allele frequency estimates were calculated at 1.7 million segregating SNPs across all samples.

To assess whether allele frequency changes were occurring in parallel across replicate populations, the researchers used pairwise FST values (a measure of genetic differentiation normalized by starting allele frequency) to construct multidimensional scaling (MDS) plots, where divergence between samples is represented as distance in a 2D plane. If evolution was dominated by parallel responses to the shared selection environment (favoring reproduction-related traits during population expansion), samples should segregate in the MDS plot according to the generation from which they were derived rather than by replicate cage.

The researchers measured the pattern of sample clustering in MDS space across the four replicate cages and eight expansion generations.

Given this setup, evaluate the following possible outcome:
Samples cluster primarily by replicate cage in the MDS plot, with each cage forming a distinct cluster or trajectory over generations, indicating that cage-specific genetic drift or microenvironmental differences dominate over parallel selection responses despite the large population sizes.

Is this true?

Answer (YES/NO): NO